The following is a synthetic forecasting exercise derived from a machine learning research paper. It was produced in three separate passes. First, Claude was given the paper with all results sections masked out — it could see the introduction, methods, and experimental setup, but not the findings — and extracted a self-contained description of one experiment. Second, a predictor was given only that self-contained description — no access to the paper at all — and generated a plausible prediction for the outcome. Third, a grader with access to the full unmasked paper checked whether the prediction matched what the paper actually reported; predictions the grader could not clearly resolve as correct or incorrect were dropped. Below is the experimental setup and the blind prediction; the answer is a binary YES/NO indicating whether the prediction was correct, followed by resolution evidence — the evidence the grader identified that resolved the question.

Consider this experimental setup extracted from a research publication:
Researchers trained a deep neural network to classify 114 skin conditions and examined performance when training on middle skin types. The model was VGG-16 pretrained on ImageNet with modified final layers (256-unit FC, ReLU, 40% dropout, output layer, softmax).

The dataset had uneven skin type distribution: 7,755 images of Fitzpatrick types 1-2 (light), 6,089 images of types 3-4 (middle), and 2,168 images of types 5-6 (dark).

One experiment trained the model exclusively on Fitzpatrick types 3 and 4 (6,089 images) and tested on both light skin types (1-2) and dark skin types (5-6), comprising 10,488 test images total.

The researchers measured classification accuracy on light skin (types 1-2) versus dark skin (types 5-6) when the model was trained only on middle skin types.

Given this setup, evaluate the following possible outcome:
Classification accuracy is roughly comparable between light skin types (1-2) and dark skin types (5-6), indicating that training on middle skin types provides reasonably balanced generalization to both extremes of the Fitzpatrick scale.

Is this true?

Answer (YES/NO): NO